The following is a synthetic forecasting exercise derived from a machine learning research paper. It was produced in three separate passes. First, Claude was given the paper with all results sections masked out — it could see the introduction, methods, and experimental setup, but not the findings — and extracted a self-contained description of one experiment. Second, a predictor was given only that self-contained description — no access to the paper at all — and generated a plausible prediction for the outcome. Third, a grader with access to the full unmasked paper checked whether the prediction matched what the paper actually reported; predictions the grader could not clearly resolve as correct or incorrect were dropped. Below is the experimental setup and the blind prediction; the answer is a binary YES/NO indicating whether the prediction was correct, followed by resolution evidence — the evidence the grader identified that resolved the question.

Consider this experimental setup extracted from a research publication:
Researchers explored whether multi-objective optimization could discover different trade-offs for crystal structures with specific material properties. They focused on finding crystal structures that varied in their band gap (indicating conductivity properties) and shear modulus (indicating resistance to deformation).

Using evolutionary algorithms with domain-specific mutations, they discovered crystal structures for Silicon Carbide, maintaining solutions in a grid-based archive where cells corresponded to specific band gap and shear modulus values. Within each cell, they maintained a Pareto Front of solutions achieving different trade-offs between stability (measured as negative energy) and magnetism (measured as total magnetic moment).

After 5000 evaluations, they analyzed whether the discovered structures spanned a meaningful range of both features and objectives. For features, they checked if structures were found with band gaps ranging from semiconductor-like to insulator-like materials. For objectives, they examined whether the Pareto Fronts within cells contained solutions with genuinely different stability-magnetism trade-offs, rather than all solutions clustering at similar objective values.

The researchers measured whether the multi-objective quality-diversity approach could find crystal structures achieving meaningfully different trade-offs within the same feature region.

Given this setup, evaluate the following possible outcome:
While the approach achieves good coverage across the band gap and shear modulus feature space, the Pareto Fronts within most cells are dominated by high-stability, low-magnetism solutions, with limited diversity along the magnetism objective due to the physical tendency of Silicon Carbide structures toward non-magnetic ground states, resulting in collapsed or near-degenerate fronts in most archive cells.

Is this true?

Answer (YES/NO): NO